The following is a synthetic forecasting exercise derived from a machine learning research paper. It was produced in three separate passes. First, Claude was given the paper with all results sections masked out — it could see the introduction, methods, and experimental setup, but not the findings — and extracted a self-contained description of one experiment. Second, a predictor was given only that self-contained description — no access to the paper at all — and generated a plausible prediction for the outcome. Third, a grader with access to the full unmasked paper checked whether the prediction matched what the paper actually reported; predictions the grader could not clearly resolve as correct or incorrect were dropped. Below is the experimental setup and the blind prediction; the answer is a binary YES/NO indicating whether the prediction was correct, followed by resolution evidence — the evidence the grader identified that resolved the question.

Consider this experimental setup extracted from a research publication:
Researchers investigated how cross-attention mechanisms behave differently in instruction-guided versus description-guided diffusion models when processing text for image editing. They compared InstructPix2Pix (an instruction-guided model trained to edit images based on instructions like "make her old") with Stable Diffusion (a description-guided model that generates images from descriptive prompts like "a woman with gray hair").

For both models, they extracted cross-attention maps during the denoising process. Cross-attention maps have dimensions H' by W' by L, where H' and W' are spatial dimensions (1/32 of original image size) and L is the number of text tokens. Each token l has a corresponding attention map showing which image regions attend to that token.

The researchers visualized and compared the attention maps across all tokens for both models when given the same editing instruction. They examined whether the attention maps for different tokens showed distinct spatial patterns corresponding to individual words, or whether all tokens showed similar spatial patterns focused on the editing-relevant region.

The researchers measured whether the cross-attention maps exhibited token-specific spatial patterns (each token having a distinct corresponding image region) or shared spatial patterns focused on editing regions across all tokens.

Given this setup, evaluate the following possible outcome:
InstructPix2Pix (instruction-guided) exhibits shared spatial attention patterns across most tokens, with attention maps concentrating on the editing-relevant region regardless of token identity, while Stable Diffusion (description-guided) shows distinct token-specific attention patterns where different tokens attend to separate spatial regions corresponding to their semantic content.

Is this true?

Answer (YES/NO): YES